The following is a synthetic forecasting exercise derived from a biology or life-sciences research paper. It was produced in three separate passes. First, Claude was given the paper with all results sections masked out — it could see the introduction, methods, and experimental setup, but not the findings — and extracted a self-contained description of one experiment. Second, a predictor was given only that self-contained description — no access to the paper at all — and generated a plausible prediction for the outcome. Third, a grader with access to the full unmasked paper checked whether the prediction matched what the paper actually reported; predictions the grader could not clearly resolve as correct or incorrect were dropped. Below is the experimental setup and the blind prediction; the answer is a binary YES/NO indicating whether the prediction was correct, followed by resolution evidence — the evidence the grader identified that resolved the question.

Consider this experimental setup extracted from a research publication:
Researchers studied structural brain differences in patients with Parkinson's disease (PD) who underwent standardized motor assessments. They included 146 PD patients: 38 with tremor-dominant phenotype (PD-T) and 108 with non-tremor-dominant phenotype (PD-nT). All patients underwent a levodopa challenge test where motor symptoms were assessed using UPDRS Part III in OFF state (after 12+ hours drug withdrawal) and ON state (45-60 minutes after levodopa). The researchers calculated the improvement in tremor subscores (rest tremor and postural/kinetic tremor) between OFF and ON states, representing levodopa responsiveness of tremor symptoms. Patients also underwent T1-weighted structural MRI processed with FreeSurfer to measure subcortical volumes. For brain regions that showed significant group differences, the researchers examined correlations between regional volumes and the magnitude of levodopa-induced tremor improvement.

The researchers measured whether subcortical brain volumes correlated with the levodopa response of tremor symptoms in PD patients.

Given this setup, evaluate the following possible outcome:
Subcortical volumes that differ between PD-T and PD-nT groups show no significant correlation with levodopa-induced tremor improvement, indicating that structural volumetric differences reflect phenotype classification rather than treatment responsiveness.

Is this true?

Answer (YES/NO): NO